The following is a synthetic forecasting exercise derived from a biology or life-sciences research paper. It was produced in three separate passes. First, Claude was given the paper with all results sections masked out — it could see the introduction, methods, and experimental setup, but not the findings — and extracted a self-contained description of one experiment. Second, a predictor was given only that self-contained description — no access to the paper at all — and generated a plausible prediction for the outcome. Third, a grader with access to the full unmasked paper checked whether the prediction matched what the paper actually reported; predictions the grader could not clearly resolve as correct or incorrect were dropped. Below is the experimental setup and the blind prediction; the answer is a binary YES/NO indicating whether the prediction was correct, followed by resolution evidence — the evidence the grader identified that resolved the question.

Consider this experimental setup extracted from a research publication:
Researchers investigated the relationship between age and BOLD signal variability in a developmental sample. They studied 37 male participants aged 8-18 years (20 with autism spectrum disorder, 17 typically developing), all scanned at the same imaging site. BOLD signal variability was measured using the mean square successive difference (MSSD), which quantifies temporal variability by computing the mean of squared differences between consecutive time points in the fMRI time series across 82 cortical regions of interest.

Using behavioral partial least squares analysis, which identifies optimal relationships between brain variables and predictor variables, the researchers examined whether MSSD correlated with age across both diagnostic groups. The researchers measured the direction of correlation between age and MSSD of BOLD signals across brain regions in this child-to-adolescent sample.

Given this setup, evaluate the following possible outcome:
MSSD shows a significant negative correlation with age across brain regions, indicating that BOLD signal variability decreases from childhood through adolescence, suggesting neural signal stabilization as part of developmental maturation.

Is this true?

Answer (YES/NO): NO